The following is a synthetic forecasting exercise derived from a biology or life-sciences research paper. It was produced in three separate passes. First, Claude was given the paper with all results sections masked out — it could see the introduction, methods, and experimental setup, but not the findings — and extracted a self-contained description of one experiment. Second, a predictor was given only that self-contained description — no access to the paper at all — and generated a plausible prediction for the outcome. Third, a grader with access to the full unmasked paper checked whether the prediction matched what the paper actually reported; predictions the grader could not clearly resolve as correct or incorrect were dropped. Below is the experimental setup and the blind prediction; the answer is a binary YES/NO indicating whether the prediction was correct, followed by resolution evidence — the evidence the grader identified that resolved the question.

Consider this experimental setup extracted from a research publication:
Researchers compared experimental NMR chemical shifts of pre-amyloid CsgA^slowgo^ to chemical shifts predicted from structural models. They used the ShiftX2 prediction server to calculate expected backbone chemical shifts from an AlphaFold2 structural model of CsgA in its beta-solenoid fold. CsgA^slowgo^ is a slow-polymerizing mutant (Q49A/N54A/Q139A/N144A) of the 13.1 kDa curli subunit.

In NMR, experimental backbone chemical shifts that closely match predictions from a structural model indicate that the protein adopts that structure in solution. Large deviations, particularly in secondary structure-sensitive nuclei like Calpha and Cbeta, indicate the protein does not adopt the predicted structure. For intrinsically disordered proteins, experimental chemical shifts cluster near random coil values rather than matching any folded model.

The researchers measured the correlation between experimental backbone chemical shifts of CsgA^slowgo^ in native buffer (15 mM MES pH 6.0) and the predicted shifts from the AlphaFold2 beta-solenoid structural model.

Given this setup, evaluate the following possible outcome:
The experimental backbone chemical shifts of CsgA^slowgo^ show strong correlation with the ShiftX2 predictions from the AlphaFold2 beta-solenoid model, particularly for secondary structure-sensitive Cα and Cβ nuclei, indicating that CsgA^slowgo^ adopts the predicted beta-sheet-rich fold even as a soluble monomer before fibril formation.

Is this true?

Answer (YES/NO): NO